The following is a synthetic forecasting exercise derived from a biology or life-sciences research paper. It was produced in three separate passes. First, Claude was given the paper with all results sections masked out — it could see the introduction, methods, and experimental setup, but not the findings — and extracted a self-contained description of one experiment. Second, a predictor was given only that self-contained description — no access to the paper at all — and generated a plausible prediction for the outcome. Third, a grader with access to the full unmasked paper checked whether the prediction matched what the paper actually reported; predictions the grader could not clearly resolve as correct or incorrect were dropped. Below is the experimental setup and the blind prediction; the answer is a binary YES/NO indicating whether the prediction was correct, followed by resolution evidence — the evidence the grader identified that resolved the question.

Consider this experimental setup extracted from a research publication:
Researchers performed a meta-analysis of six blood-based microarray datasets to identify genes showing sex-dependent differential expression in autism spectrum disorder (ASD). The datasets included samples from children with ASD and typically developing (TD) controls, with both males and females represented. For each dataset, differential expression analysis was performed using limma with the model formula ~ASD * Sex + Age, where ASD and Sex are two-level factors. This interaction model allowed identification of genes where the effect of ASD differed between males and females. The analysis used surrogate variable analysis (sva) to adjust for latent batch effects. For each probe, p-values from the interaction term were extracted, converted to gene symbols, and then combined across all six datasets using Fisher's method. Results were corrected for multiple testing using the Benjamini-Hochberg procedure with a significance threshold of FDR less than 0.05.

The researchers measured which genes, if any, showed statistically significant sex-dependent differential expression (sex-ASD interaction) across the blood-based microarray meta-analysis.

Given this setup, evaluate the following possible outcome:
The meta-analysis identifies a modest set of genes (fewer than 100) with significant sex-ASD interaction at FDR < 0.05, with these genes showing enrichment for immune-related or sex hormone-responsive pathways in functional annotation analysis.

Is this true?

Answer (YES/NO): NO